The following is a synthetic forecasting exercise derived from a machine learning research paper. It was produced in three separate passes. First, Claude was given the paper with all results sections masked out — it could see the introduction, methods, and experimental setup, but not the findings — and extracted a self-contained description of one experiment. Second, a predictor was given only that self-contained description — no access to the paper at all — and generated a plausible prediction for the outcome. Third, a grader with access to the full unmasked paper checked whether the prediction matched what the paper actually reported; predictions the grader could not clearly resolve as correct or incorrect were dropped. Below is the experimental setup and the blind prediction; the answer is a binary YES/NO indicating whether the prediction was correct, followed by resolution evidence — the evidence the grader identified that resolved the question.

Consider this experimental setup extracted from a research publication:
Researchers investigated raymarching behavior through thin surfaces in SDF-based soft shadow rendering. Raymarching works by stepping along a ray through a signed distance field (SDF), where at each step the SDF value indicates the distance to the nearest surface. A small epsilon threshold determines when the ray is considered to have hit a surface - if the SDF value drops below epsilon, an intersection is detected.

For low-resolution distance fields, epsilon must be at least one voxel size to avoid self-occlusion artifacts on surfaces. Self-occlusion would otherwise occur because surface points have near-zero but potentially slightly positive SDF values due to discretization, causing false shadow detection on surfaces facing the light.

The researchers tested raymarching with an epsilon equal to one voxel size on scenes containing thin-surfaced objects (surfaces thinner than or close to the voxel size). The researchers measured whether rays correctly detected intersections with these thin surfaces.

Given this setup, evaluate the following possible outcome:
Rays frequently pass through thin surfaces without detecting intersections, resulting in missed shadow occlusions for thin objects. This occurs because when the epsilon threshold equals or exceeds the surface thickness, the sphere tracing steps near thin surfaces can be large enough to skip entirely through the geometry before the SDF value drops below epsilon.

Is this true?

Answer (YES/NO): YES